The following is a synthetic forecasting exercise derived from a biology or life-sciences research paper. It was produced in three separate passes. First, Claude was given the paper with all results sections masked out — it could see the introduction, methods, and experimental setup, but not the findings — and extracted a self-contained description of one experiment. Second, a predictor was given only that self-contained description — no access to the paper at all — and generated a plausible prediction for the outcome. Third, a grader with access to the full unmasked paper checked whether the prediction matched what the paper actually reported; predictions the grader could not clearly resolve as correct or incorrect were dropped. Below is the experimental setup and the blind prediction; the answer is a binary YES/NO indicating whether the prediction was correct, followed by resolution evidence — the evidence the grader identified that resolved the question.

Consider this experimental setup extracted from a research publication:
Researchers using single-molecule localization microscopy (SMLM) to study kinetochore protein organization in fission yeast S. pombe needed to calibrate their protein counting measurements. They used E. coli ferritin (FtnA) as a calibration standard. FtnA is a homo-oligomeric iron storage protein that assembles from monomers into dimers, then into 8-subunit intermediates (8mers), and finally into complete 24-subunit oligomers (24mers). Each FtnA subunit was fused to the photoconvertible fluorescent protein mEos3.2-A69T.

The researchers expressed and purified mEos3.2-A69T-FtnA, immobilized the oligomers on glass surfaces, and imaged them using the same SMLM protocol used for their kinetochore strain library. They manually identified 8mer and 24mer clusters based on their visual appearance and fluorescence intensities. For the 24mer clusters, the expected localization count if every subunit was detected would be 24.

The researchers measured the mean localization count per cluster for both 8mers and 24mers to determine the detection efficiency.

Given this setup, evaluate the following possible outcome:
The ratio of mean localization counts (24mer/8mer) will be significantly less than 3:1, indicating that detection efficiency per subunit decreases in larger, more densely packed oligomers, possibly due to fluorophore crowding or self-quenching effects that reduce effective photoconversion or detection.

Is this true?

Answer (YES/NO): NO